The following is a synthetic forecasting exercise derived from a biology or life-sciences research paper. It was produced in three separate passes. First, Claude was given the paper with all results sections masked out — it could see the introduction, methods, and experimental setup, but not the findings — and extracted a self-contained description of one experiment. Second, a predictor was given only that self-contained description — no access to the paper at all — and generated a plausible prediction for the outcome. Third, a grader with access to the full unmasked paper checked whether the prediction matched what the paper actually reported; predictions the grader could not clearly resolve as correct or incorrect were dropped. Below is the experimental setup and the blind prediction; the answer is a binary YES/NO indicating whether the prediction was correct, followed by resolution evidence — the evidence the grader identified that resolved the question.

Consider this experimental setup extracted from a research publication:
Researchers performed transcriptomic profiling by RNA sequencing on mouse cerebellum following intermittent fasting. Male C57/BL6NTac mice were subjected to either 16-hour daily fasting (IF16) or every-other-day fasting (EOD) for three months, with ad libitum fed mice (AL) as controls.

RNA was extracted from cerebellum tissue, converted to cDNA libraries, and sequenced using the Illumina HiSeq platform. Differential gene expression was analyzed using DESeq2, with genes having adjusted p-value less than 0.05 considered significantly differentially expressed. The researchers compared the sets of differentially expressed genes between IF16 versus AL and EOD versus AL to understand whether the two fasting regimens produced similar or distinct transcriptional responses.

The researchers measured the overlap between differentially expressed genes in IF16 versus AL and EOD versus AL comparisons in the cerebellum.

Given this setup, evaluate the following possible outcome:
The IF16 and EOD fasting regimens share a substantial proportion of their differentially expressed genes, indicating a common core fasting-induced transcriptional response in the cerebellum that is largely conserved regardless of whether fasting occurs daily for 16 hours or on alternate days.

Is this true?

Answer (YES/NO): NO